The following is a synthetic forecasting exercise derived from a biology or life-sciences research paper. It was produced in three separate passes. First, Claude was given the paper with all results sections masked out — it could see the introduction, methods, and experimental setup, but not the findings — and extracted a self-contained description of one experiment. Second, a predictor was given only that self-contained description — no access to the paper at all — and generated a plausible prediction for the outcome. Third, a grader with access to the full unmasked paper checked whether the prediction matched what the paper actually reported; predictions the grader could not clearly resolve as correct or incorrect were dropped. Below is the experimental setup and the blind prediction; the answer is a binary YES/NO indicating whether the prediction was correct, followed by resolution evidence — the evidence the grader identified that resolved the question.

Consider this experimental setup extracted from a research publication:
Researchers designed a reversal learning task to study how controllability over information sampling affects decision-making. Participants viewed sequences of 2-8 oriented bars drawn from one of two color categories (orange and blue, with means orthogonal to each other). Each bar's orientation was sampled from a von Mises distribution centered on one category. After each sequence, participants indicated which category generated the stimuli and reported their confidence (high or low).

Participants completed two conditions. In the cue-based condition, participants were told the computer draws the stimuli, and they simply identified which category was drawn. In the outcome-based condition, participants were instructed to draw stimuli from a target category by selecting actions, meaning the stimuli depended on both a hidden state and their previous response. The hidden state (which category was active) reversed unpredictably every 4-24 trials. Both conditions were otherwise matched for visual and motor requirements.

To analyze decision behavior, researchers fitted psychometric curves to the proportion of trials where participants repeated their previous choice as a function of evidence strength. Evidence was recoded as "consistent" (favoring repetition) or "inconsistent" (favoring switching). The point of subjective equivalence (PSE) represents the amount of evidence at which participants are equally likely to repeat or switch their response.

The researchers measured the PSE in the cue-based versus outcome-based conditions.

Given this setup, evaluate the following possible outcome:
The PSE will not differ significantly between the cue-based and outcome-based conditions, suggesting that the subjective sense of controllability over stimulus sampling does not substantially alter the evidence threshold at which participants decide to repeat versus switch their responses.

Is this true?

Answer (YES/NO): NO